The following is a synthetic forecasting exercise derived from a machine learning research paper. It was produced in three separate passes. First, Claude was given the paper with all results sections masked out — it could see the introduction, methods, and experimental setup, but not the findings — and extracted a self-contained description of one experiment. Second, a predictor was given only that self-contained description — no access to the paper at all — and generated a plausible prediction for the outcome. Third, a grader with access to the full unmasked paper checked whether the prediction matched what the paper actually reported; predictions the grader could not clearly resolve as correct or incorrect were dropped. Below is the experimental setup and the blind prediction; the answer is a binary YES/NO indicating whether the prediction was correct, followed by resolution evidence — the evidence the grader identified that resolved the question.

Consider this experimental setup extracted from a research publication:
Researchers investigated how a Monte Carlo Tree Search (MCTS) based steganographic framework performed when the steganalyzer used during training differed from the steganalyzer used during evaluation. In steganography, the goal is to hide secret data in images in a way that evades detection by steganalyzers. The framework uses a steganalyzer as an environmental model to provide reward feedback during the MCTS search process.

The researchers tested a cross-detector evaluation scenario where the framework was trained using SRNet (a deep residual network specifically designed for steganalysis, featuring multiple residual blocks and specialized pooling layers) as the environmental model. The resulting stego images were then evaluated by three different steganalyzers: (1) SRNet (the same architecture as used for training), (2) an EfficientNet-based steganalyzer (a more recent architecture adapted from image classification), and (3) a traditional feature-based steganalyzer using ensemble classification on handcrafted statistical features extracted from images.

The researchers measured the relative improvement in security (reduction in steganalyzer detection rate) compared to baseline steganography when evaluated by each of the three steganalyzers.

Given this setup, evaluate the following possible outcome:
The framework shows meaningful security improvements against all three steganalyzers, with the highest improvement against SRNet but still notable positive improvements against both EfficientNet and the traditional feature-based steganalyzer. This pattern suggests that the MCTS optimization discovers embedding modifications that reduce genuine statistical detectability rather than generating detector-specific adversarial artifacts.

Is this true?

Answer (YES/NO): NO